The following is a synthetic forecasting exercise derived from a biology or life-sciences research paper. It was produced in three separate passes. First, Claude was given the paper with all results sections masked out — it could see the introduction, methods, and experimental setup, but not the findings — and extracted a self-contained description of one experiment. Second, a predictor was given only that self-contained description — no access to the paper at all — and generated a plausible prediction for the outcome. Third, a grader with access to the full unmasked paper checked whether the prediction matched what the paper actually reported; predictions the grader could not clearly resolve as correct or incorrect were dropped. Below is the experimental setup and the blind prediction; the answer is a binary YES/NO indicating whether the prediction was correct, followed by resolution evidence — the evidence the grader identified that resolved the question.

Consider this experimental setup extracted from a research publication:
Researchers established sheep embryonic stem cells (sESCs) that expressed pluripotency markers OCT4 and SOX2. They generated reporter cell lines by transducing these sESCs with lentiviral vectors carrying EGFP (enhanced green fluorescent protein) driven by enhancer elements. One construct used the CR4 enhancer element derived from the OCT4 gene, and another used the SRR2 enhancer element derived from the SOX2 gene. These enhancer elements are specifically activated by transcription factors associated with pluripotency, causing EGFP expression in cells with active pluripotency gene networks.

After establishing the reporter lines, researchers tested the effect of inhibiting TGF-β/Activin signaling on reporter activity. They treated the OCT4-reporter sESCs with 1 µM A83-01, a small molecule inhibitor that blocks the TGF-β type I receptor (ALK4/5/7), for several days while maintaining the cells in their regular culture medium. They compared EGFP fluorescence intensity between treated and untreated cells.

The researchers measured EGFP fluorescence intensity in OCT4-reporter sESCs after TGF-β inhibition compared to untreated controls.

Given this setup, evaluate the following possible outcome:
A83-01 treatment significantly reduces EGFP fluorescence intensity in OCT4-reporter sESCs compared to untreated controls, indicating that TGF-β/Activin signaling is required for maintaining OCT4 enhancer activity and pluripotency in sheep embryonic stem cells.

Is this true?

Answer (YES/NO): YES